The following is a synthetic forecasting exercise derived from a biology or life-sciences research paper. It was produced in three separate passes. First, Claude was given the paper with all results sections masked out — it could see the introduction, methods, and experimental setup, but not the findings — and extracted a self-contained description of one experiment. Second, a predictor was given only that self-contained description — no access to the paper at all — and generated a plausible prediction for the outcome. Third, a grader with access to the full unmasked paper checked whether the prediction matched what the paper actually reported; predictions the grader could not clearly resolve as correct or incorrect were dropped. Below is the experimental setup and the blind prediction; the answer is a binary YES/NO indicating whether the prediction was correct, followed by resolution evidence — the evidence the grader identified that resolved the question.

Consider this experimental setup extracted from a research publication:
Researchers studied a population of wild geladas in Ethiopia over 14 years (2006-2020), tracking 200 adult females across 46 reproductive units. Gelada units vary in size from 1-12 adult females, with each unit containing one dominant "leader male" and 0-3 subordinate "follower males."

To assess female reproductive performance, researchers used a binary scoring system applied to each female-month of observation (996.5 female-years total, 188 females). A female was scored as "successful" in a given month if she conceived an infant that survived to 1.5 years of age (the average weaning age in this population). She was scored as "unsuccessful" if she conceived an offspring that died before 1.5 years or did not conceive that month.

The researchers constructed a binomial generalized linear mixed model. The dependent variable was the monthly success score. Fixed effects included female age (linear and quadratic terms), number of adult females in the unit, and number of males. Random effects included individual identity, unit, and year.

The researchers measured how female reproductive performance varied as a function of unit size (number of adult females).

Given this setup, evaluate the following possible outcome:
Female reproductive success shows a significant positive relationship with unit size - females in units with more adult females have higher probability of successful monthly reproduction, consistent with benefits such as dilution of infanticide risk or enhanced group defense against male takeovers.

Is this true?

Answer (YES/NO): NO